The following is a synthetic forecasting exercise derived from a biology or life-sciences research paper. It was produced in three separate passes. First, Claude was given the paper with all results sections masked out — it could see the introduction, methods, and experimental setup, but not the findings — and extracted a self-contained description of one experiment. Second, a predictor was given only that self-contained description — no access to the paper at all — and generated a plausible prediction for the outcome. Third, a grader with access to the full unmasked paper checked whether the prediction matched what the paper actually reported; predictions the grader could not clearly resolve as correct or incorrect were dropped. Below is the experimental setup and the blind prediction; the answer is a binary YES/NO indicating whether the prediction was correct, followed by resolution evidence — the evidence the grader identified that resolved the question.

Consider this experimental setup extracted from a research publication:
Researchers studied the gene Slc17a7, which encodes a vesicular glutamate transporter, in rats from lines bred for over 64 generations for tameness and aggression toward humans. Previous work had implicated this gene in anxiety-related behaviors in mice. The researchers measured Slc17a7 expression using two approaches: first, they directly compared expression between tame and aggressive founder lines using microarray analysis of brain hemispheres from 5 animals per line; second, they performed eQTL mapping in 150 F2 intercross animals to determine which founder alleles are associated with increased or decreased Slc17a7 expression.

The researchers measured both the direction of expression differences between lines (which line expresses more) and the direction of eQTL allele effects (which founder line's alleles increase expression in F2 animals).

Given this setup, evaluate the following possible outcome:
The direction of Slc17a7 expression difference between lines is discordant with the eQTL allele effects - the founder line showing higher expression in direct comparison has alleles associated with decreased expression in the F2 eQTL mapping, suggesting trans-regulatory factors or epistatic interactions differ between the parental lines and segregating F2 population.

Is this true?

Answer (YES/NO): YES